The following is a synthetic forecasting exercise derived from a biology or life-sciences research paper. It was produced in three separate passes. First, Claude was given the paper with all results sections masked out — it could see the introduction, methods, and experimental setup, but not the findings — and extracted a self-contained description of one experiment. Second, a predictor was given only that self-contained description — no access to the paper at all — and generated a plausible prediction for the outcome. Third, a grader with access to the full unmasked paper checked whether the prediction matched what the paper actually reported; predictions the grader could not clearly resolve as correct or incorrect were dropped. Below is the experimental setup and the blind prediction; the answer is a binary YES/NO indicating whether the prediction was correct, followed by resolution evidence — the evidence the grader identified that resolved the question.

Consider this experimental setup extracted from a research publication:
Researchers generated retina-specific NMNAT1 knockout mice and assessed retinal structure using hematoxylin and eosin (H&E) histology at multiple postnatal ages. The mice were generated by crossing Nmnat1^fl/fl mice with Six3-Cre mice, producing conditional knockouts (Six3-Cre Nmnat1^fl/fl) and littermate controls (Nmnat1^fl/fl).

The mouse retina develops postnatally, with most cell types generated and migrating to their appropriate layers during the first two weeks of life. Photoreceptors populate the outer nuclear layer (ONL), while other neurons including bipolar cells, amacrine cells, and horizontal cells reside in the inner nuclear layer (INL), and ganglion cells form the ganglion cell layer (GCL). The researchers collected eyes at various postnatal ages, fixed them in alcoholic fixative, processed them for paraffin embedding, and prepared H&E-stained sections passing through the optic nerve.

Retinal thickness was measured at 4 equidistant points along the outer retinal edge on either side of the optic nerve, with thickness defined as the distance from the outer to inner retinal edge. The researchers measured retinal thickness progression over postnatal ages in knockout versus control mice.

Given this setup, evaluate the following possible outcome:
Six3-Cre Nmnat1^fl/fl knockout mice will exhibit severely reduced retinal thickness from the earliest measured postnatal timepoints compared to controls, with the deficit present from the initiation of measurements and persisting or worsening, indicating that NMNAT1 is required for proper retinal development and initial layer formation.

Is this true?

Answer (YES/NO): NO